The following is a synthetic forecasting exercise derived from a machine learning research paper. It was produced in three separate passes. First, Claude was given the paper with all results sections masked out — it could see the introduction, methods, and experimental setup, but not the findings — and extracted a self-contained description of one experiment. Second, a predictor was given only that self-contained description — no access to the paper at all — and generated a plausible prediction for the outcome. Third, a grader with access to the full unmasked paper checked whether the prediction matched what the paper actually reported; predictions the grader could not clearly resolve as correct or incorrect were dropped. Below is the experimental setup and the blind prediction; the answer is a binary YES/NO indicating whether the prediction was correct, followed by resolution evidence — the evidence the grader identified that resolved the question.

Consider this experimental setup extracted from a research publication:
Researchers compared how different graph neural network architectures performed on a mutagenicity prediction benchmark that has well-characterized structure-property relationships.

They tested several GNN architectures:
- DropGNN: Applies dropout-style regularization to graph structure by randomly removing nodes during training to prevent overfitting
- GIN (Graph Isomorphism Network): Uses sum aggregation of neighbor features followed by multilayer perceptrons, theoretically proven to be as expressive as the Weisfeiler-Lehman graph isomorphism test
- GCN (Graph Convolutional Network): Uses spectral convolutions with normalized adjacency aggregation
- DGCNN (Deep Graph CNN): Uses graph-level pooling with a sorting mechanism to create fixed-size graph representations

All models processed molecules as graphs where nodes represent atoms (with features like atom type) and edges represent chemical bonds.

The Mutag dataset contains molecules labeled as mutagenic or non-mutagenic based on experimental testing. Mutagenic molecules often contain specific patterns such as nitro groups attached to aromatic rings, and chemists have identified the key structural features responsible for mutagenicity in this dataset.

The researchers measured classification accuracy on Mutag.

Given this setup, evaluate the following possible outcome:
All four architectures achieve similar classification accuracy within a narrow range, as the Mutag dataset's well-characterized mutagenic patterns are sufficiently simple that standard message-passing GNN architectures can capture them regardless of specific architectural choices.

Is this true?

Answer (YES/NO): NO